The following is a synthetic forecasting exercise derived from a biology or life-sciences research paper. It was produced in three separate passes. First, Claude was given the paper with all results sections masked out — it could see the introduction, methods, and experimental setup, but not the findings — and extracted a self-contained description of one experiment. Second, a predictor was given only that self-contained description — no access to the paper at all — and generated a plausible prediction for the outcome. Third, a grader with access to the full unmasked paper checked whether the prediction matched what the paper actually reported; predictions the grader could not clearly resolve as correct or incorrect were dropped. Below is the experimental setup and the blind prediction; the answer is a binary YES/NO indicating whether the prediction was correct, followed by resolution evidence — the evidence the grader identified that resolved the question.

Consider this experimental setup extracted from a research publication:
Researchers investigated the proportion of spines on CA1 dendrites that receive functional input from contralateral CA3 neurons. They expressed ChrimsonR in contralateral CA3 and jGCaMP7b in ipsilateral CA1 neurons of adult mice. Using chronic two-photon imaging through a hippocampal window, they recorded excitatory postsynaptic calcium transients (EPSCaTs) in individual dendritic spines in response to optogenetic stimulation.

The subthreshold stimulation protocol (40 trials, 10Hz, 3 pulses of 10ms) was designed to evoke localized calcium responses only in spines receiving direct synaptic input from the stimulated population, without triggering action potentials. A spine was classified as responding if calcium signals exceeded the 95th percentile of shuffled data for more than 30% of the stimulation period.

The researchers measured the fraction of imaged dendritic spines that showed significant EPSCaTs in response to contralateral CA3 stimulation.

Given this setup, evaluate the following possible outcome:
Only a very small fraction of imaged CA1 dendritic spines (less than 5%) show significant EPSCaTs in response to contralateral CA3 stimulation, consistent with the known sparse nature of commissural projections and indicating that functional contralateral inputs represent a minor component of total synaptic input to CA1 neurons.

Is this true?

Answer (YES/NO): NO